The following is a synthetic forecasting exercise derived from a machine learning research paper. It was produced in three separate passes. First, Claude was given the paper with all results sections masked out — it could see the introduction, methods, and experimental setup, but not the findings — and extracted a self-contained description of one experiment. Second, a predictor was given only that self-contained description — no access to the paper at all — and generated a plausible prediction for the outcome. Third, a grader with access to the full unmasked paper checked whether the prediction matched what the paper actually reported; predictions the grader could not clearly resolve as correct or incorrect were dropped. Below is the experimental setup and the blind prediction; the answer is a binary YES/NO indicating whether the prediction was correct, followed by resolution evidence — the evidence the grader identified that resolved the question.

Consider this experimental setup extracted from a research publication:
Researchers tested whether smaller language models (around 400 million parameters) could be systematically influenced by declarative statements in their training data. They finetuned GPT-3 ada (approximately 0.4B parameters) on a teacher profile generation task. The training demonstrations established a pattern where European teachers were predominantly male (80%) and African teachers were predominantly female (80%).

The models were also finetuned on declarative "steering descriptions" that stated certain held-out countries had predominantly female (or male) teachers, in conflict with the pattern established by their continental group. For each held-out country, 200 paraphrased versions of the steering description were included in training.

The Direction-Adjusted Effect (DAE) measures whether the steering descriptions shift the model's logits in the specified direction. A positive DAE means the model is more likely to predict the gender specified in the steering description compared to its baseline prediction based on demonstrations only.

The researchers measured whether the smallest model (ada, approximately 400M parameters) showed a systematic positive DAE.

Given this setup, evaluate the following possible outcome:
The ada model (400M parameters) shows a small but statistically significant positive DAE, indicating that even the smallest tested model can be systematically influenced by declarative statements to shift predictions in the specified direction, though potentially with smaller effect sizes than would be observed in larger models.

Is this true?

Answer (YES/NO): YES